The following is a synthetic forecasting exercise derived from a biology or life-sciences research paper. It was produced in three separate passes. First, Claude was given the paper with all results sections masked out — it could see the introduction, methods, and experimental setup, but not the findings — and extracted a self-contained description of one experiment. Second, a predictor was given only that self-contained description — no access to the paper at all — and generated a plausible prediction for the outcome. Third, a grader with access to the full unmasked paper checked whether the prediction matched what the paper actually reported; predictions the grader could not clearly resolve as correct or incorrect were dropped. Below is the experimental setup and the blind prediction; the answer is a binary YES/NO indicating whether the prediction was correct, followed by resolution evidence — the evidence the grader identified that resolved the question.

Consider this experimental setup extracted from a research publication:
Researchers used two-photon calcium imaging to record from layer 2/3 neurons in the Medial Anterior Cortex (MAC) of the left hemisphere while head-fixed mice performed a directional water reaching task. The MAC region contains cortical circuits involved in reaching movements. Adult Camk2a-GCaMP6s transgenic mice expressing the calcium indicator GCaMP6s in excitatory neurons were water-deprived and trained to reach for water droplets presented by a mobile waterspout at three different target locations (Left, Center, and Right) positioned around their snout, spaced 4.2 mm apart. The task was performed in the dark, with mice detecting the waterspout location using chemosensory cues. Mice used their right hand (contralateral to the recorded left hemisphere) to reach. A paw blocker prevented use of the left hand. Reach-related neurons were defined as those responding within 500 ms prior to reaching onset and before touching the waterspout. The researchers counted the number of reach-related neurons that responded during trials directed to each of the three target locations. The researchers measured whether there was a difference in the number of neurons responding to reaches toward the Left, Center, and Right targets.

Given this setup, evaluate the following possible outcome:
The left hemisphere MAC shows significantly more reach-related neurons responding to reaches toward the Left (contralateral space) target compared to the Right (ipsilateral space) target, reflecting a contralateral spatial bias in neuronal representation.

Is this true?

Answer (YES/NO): NO